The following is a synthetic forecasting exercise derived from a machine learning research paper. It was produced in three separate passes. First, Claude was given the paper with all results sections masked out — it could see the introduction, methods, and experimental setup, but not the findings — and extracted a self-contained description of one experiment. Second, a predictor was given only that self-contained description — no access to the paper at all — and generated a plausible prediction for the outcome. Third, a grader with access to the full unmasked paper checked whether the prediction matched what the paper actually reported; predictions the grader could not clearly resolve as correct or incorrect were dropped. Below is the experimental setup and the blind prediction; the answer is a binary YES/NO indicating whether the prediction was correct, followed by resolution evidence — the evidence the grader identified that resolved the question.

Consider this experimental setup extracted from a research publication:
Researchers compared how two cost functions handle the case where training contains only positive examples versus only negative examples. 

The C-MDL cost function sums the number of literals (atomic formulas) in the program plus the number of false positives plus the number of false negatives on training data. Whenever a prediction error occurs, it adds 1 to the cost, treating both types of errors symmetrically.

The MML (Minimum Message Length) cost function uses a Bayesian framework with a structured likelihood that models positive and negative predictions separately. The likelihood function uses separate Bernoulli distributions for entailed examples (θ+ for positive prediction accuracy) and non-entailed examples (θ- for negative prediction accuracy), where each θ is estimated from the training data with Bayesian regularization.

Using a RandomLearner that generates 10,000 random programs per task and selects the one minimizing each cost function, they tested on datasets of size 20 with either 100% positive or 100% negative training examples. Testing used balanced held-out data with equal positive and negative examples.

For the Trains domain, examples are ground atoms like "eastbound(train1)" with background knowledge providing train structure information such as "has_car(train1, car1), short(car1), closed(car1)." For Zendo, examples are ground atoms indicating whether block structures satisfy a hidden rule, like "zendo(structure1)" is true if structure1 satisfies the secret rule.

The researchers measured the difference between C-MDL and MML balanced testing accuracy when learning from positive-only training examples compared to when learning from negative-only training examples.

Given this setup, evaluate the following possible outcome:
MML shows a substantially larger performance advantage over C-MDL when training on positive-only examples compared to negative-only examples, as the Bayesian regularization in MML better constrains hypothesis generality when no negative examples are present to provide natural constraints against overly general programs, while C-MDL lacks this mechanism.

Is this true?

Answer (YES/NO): NO